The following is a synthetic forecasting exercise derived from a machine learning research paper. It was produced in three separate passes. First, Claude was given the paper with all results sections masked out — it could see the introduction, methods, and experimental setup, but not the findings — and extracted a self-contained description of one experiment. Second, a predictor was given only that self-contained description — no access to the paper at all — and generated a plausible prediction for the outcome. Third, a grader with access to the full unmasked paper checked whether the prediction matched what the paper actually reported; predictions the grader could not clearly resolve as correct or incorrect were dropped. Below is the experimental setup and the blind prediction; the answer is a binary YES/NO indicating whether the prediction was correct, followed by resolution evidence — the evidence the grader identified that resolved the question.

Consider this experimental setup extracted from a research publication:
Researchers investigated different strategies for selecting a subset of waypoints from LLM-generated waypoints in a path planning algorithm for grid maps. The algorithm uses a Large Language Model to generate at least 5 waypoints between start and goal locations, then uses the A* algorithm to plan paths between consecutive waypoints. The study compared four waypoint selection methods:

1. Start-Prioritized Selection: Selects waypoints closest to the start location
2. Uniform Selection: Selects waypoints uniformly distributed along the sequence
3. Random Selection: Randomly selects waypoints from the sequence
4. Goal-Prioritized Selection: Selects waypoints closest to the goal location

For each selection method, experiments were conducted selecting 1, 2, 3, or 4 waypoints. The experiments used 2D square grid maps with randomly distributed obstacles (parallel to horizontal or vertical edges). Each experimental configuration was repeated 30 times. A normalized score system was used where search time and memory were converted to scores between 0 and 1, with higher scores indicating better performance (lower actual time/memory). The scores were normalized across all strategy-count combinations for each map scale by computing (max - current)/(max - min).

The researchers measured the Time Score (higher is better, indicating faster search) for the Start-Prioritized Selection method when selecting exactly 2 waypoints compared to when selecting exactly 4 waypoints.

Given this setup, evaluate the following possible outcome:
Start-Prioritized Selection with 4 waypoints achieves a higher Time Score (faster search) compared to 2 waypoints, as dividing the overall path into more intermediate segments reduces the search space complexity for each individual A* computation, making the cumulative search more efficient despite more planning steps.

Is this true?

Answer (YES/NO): NO